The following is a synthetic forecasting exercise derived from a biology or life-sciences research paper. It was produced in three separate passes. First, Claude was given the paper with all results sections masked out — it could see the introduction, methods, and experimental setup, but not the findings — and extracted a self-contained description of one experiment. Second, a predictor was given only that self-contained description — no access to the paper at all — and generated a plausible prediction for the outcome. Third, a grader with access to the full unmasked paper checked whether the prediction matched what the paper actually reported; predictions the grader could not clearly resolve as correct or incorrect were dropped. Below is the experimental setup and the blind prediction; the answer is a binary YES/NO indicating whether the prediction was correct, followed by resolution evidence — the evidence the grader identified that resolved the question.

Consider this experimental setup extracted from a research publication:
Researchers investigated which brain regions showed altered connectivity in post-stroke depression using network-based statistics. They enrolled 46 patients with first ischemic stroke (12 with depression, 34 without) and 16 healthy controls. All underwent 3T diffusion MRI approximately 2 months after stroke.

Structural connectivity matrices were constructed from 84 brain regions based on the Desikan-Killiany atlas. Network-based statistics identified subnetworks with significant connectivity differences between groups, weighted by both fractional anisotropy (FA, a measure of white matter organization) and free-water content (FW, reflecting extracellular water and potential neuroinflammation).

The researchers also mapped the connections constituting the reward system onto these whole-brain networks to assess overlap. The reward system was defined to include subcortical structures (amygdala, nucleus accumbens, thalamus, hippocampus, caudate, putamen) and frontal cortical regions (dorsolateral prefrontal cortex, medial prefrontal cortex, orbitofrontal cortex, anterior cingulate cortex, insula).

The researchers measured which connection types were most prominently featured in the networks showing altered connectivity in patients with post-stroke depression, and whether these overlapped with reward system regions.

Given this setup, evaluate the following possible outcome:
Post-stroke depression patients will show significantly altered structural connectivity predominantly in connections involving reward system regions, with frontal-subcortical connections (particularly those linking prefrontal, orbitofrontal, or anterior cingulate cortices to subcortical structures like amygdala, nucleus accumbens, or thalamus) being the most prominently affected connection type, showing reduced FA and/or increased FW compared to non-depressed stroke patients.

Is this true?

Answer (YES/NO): NO